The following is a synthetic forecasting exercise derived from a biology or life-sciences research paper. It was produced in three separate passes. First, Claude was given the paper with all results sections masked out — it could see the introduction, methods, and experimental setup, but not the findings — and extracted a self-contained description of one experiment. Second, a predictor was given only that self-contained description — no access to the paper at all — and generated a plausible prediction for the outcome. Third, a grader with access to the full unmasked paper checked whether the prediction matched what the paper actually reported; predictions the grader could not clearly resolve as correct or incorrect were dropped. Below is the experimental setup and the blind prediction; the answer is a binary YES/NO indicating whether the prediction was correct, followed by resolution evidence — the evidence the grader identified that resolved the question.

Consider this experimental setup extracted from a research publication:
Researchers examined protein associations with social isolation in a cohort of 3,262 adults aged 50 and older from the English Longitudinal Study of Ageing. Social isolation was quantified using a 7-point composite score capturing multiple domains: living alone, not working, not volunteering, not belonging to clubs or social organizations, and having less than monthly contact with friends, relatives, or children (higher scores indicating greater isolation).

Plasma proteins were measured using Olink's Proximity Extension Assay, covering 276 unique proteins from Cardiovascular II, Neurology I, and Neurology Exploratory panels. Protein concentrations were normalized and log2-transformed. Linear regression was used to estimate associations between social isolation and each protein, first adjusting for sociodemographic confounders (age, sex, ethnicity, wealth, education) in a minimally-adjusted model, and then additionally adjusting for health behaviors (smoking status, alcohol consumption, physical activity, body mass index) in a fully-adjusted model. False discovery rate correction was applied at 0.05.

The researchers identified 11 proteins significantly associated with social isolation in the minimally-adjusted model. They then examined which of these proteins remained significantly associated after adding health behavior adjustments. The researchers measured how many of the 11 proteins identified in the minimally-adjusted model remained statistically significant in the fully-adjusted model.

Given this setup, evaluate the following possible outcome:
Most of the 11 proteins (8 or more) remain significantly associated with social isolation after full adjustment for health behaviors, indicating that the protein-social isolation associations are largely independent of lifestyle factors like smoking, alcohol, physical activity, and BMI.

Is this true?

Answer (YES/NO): NO